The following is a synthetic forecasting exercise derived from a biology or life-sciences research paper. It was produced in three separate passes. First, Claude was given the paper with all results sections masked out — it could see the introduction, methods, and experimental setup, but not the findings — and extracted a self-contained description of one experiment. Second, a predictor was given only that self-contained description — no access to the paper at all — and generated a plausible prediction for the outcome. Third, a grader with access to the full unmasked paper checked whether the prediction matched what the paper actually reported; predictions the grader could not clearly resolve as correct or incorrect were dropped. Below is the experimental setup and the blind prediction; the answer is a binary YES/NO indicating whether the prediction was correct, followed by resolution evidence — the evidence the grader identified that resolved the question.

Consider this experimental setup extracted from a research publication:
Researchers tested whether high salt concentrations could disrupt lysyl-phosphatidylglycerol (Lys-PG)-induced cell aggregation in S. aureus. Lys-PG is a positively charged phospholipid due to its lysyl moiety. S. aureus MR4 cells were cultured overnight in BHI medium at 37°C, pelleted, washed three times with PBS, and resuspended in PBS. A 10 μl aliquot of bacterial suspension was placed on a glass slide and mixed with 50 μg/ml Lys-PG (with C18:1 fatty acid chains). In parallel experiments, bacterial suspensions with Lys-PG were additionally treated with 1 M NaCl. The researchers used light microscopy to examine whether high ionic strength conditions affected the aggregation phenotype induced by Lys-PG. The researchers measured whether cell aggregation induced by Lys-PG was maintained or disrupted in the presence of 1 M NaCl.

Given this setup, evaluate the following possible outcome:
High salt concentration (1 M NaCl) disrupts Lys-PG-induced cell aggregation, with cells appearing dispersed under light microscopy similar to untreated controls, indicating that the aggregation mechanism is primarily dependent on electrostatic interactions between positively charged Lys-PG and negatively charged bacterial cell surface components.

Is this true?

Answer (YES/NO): NO